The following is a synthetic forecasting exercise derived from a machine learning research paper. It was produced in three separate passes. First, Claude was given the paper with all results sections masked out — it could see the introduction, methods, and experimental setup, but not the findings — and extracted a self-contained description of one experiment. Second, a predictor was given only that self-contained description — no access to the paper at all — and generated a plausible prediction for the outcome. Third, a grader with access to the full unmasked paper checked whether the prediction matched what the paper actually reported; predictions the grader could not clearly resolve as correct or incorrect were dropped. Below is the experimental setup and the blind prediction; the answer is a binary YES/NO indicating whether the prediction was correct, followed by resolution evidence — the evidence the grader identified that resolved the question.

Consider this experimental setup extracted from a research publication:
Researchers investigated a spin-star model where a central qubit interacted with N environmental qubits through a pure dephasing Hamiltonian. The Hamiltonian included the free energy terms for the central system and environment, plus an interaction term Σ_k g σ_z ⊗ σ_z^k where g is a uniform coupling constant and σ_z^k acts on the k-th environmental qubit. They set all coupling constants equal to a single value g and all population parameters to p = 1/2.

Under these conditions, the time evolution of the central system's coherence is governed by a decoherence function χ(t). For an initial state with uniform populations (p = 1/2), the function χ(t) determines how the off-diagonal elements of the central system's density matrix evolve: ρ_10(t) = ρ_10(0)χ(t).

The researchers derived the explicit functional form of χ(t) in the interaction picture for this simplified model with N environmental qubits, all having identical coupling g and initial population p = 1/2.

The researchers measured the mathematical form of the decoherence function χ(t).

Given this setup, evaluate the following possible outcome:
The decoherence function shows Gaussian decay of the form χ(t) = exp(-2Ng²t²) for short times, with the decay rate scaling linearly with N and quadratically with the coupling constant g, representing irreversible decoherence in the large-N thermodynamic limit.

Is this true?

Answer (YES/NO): NO